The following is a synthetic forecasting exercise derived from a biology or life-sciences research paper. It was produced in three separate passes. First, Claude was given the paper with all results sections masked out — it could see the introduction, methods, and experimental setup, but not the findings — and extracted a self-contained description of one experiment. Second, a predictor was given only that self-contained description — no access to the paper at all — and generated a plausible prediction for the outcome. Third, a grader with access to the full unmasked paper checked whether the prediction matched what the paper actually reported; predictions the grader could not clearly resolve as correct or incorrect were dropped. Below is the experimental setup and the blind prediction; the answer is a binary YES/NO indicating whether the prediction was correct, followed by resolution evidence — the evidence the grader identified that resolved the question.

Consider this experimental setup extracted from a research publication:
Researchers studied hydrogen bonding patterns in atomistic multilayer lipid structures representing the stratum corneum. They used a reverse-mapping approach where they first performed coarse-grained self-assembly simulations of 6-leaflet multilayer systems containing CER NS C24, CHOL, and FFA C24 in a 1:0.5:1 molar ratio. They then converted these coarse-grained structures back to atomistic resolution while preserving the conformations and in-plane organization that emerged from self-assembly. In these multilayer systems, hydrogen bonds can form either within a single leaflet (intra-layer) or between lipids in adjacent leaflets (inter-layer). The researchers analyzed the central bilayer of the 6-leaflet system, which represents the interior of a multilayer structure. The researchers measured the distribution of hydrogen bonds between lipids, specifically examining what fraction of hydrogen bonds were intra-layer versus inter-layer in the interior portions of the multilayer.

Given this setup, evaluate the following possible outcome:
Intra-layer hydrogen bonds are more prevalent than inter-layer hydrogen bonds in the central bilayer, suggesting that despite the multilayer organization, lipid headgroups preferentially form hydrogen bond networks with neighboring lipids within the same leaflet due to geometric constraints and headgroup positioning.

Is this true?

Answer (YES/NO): YES